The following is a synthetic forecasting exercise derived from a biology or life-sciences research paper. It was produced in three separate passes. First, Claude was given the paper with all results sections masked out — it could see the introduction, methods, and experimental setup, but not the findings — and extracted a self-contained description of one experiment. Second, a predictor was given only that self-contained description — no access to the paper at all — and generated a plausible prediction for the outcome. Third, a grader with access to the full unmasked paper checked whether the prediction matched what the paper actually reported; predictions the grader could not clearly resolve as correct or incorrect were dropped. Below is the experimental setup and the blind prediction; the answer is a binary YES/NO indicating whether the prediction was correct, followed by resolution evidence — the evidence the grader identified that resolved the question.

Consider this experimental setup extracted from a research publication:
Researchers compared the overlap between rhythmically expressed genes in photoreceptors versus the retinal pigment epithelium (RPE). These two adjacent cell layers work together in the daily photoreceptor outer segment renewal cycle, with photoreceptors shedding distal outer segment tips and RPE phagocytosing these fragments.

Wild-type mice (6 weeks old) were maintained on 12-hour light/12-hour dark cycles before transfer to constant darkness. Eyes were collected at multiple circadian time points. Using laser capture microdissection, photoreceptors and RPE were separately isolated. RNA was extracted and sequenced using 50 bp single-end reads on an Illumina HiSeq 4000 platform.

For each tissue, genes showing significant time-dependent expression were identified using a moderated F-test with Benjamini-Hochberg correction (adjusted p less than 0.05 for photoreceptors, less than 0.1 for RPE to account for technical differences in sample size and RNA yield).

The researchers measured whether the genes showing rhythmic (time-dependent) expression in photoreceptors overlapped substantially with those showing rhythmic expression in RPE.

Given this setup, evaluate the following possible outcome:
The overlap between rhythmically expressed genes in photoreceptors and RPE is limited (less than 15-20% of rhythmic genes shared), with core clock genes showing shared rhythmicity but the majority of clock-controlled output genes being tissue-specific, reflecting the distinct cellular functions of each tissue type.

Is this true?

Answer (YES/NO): NO